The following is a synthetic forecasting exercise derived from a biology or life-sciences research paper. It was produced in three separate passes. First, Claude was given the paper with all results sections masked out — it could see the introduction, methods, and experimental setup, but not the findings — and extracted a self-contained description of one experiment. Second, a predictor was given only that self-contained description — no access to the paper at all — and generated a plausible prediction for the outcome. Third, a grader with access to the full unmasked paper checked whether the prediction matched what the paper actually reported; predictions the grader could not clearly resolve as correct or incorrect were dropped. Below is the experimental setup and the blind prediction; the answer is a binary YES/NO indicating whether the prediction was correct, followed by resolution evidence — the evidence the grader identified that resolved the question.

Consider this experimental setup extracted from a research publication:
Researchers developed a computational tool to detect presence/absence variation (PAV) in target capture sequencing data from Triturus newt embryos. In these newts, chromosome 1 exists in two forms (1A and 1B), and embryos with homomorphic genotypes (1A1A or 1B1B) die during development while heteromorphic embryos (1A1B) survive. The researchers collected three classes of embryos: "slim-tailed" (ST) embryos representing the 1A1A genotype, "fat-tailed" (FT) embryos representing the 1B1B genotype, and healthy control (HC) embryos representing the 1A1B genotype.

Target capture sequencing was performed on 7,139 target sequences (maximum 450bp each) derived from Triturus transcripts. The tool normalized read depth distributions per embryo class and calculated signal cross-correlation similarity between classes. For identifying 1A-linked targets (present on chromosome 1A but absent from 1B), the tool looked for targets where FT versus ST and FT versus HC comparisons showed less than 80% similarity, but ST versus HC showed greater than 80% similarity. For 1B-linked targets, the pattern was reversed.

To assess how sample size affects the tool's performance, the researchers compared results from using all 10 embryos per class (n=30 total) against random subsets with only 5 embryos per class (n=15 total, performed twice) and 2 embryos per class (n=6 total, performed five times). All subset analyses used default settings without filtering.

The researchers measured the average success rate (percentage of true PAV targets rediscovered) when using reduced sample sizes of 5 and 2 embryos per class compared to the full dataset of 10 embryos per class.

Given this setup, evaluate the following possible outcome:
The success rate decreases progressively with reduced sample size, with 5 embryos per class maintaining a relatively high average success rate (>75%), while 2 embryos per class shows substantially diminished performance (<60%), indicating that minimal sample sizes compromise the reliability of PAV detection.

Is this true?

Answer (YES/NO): NO